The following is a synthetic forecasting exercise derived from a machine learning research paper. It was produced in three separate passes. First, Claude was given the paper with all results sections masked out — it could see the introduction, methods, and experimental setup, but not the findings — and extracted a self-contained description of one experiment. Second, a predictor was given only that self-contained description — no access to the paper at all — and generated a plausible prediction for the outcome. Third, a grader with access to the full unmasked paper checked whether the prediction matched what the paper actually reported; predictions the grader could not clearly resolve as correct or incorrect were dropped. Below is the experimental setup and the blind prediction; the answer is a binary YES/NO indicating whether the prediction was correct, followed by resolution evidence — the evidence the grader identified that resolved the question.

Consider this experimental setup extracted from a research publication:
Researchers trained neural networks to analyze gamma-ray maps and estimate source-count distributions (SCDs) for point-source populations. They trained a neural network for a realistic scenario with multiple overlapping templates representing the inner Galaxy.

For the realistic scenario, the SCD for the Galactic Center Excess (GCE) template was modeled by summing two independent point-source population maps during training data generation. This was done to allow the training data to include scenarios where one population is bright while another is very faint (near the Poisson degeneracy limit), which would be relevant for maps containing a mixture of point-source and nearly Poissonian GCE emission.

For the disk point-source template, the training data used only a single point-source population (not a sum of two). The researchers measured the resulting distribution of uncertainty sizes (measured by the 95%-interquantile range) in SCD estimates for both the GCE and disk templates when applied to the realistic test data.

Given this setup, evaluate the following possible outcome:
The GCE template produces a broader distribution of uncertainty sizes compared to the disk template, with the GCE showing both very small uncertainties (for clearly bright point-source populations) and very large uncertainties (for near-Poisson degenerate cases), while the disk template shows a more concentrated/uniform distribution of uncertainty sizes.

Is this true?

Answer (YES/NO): NO